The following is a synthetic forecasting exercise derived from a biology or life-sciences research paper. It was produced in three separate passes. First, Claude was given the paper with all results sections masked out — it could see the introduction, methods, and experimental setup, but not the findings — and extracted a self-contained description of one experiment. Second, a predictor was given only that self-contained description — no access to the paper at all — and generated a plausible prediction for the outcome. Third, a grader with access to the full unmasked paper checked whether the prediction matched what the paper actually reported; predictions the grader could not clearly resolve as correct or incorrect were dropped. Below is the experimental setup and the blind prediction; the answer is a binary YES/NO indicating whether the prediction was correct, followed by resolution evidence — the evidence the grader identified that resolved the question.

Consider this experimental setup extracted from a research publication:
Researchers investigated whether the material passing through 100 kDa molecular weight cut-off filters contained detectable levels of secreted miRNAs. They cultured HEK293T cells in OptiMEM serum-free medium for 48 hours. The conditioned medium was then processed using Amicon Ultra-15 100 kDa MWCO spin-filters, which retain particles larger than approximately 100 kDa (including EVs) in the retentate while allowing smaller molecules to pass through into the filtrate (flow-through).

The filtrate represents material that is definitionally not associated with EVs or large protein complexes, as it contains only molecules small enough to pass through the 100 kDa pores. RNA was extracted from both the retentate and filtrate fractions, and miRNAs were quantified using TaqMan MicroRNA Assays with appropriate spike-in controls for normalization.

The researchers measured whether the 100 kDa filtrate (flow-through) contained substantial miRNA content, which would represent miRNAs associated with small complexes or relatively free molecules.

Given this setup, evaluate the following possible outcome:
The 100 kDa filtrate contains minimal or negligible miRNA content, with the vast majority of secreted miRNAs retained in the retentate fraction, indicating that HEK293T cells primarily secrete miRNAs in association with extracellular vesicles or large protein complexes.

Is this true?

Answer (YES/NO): NO